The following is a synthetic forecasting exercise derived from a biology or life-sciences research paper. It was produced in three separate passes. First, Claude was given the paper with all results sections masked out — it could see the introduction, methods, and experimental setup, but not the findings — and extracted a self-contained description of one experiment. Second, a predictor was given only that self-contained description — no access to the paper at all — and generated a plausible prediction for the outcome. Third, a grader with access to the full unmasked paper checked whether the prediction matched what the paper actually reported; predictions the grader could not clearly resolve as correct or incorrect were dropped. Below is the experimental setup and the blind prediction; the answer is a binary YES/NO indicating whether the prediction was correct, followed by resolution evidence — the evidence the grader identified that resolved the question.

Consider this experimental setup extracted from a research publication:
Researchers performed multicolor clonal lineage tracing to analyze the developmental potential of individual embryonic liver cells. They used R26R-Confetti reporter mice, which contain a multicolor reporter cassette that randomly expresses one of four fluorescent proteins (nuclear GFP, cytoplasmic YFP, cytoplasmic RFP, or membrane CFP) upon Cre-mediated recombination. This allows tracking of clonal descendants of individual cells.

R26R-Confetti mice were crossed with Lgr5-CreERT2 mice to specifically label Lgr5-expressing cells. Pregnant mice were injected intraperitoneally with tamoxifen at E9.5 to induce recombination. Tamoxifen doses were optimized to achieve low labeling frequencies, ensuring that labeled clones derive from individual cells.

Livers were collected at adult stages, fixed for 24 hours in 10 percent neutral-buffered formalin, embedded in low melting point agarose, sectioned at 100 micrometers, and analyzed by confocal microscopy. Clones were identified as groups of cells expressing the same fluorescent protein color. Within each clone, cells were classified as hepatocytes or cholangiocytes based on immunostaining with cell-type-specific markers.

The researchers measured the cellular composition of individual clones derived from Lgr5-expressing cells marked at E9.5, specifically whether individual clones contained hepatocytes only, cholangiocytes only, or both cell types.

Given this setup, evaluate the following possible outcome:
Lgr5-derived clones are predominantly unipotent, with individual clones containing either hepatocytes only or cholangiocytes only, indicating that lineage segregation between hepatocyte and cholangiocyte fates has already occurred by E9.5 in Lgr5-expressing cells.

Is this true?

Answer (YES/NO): NO